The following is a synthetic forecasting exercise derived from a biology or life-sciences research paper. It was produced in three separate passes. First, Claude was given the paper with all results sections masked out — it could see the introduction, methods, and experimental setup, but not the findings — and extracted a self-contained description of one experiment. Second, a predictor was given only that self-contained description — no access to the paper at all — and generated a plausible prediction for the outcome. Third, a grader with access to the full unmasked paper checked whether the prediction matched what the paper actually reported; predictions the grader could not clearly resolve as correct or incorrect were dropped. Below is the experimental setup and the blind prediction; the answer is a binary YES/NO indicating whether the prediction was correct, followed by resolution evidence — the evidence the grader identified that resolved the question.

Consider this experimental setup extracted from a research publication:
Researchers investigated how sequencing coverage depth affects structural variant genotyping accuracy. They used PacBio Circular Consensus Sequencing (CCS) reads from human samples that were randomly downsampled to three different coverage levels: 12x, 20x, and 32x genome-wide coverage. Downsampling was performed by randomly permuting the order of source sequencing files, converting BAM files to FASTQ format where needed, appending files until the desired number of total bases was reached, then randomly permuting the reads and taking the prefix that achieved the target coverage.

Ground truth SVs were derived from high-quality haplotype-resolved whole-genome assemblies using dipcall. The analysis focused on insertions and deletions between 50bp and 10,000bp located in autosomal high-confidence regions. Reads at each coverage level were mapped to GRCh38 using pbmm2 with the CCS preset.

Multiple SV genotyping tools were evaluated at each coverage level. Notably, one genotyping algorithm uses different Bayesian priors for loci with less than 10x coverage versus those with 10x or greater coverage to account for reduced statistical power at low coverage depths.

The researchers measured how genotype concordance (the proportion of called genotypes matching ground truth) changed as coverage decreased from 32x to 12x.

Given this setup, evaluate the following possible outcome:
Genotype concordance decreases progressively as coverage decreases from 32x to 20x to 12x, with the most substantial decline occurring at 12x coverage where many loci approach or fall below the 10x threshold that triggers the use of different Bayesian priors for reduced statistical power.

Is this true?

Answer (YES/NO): NO